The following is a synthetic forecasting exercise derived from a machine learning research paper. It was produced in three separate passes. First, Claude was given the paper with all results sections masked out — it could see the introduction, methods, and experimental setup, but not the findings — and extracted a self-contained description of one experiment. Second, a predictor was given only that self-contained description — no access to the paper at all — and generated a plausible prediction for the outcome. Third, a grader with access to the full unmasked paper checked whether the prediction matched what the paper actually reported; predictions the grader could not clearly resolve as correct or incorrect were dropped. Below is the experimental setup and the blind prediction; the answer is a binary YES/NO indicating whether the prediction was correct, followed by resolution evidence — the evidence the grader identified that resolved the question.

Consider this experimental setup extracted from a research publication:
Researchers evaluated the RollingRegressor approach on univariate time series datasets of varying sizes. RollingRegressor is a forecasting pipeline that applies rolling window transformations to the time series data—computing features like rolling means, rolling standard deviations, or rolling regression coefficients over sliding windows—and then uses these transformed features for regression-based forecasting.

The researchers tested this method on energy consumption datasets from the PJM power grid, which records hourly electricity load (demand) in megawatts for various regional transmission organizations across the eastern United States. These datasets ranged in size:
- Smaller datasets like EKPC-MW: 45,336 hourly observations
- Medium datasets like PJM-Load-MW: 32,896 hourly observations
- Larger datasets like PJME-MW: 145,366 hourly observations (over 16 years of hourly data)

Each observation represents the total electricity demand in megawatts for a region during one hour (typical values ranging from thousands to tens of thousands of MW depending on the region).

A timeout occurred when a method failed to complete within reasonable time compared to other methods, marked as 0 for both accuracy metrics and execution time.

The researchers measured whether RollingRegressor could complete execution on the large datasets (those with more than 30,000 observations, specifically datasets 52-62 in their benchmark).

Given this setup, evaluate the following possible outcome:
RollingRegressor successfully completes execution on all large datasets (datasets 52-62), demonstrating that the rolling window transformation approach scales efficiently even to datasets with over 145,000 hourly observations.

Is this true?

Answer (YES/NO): NO